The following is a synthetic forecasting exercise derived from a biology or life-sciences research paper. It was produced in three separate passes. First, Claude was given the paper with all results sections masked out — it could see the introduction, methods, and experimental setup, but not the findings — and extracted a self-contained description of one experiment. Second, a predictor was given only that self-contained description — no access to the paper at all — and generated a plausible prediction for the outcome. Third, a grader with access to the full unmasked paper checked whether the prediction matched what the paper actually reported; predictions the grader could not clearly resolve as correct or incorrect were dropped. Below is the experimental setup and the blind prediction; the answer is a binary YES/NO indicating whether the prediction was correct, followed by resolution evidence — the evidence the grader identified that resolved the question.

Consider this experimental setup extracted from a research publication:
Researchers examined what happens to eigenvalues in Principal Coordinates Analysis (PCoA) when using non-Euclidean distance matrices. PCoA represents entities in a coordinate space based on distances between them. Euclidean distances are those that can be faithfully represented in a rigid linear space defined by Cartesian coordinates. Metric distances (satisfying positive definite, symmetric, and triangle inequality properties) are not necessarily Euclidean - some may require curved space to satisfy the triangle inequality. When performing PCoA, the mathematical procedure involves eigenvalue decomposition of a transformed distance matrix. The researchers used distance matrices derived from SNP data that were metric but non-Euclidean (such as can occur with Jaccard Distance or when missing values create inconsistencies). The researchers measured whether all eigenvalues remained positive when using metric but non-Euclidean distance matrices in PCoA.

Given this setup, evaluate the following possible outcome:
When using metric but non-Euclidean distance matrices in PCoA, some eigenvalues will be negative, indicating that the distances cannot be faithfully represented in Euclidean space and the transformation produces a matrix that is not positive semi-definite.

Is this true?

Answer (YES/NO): YES